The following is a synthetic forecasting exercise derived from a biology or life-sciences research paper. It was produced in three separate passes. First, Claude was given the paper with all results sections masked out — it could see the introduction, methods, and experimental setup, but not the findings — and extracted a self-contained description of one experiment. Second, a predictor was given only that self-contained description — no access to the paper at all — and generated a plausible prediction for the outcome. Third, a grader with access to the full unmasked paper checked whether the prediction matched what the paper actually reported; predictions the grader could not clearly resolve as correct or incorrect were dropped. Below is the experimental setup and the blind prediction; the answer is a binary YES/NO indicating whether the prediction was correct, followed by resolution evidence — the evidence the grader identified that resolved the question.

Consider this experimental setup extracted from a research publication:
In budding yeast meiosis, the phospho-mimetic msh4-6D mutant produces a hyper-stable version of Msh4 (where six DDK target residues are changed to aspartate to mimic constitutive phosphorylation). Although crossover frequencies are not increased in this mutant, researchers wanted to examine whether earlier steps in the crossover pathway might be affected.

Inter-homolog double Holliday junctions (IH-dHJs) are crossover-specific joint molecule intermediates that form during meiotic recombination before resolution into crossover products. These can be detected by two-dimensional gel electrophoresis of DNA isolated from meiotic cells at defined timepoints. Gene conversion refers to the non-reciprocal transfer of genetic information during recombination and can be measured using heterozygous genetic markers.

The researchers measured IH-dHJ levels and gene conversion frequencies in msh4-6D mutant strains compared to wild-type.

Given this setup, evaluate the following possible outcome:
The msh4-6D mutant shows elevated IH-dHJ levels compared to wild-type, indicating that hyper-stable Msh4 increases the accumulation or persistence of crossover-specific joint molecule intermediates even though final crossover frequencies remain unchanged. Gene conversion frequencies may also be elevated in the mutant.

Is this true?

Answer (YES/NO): YES